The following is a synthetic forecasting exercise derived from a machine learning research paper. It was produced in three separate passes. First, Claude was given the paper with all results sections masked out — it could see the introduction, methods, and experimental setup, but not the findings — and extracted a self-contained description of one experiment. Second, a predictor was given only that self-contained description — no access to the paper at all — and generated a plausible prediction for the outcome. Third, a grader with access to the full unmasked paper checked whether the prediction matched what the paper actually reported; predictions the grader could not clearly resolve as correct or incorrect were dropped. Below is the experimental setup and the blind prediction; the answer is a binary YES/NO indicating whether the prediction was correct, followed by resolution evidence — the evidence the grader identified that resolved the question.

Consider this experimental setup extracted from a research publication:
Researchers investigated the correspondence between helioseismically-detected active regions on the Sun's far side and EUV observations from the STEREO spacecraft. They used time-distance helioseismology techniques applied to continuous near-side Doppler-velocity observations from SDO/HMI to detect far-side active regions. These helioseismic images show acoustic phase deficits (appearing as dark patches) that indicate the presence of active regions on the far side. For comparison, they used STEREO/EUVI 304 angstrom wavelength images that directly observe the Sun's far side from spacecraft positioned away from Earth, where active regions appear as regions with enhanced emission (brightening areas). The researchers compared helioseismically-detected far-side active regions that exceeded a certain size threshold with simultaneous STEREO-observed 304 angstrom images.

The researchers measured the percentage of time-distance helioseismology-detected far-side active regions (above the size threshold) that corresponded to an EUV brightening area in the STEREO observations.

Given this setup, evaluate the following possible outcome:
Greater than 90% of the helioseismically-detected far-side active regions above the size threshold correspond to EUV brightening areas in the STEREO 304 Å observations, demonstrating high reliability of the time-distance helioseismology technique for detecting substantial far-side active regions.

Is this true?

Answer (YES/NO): YES